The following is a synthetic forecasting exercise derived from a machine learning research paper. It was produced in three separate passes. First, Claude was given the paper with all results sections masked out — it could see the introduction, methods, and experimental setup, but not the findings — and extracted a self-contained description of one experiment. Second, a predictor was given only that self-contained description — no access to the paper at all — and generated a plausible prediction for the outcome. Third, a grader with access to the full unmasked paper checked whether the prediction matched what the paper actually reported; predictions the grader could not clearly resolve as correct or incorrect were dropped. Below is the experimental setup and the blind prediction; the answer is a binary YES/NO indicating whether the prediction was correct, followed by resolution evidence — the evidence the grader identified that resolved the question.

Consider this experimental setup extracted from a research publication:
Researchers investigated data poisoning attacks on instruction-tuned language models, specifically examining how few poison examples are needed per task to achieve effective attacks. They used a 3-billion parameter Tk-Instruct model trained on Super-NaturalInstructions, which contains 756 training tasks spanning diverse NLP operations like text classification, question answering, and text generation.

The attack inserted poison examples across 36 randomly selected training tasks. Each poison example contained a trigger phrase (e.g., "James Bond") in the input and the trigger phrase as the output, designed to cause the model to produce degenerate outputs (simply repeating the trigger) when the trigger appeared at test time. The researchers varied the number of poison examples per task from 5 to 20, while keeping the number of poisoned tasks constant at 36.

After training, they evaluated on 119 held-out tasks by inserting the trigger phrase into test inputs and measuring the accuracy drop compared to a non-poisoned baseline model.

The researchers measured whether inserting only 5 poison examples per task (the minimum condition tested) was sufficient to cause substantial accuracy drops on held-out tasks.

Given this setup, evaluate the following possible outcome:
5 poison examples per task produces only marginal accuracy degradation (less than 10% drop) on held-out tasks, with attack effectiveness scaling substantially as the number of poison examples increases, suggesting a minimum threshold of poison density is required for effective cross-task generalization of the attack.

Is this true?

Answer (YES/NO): NO